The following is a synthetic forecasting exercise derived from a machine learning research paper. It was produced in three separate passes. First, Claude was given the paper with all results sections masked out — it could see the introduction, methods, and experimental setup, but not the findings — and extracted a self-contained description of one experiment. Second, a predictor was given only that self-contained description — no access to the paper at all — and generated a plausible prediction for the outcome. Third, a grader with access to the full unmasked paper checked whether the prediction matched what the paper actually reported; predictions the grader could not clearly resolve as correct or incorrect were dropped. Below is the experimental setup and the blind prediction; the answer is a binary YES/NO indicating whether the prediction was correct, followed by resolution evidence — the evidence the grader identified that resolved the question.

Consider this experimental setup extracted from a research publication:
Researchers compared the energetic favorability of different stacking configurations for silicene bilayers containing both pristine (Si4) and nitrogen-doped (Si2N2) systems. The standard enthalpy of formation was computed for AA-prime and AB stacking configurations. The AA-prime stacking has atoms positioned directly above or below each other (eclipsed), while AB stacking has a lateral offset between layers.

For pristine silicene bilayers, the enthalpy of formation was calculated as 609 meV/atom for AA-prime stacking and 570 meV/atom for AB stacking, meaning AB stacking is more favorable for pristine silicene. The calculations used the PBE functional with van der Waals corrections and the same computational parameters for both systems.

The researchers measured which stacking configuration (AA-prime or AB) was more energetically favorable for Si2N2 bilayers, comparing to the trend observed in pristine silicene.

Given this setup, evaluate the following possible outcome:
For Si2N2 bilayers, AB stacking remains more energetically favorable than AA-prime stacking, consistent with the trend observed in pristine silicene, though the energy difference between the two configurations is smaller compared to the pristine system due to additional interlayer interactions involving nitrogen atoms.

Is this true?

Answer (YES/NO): NO